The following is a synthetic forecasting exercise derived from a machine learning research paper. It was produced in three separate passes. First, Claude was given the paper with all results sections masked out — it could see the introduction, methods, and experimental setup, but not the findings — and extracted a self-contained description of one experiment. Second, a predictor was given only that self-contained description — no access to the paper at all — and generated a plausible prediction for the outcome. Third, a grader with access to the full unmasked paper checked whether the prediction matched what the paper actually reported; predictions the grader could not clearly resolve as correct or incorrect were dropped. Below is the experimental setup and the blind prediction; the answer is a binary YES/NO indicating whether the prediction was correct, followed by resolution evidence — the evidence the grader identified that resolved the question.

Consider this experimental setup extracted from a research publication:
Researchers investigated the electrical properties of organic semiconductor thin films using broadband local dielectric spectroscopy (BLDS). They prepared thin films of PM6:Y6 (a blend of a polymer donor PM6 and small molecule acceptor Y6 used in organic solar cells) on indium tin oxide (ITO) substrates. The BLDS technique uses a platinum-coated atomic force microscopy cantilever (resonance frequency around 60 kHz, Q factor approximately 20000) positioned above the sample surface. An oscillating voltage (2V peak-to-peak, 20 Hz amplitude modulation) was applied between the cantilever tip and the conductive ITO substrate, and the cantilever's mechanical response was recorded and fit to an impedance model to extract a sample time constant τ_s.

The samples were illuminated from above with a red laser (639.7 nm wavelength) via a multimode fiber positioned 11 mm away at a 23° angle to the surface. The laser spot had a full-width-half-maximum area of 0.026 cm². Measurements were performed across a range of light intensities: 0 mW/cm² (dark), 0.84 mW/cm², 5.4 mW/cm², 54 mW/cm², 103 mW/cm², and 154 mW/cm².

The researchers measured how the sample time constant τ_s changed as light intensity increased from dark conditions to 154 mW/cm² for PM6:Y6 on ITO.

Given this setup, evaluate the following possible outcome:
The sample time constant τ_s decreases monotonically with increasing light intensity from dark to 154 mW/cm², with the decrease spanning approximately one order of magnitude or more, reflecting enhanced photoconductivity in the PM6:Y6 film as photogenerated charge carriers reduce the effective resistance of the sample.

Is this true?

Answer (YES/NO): YES